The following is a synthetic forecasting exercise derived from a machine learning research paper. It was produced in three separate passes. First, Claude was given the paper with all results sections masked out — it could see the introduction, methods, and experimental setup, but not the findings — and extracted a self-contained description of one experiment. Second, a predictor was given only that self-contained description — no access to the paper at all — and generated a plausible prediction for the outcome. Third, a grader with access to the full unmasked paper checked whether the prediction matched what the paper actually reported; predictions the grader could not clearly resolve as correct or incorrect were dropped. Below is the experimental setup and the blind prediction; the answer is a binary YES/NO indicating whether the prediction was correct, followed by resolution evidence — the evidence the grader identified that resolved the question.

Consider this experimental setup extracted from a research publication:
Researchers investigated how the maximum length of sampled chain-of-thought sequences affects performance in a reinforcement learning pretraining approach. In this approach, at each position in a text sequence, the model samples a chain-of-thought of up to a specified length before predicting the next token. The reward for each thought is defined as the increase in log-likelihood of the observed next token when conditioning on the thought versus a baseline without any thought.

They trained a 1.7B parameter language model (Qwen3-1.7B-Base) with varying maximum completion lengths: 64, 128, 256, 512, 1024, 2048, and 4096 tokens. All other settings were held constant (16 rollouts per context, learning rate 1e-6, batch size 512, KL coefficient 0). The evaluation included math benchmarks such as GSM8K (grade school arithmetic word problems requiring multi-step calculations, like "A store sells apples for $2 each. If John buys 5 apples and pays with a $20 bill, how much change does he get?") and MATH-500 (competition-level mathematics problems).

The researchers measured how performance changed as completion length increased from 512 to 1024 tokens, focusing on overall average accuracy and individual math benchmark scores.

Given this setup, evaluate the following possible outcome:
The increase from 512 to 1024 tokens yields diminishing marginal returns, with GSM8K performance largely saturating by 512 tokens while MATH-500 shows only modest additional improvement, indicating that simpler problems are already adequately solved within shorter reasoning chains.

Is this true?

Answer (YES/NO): NO